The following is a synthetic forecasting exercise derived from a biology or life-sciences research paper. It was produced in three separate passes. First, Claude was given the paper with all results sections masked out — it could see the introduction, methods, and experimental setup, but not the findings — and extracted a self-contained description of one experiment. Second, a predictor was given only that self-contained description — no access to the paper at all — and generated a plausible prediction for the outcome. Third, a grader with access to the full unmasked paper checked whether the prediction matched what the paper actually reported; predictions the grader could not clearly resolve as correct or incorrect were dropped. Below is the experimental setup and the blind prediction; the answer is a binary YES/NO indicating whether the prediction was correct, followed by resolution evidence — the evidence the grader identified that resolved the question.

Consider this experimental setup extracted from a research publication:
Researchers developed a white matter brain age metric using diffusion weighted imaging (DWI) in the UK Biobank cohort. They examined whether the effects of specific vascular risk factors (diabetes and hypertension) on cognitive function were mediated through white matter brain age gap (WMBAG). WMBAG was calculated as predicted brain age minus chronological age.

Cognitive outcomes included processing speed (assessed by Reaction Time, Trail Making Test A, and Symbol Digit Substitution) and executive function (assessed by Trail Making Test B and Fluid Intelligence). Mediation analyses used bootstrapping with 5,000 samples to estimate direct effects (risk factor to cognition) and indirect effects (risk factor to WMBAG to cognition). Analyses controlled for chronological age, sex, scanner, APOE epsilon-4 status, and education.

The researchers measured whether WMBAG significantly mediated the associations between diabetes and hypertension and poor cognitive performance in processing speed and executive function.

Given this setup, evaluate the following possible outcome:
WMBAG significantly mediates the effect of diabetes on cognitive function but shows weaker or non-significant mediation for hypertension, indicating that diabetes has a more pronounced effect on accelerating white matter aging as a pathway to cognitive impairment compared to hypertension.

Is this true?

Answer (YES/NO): NO